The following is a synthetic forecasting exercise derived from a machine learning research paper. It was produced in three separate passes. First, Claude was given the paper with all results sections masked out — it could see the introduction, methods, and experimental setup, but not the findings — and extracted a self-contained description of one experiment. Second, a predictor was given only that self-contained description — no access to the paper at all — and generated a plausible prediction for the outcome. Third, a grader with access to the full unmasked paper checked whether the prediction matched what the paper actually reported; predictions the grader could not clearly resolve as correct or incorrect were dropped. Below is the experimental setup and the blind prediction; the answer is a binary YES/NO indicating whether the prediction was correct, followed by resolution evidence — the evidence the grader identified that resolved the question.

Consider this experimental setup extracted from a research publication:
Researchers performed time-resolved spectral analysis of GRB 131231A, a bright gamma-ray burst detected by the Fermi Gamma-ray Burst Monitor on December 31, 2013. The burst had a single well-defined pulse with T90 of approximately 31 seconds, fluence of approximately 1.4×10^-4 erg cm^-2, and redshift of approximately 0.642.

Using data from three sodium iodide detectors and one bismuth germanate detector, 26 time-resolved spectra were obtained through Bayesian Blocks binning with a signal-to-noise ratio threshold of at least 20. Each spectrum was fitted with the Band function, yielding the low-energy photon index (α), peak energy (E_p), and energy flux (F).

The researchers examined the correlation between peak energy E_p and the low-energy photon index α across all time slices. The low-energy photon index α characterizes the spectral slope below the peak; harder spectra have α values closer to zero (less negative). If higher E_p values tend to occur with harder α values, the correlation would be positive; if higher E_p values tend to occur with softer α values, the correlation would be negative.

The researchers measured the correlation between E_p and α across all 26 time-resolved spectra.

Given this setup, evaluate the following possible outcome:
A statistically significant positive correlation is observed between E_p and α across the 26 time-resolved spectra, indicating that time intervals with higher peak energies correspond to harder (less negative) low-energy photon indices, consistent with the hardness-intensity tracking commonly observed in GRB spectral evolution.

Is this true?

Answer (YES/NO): YES